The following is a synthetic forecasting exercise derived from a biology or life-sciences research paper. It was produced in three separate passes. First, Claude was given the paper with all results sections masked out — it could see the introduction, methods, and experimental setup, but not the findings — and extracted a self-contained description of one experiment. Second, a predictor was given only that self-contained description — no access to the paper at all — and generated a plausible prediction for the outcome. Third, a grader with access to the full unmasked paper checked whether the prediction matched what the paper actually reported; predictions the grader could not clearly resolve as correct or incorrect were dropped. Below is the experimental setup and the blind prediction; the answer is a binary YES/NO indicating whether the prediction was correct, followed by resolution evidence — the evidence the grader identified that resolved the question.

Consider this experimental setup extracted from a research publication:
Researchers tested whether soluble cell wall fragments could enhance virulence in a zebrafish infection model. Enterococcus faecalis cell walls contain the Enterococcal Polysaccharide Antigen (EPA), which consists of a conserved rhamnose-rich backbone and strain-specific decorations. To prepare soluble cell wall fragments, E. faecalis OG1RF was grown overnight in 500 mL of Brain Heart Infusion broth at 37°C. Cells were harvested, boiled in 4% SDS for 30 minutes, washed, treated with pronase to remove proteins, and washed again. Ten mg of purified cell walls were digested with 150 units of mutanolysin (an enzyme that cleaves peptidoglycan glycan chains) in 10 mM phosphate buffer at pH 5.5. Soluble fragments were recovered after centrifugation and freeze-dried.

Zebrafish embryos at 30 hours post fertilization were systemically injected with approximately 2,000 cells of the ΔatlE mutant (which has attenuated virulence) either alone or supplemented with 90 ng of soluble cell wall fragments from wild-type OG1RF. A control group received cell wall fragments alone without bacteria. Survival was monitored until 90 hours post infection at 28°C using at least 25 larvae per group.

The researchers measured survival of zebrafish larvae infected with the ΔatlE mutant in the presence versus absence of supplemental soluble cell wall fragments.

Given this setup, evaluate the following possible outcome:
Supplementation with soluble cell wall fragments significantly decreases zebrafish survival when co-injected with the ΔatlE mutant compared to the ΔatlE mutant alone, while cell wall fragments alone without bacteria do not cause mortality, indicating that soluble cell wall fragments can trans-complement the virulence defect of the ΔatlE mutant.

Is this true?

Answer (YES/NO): YES